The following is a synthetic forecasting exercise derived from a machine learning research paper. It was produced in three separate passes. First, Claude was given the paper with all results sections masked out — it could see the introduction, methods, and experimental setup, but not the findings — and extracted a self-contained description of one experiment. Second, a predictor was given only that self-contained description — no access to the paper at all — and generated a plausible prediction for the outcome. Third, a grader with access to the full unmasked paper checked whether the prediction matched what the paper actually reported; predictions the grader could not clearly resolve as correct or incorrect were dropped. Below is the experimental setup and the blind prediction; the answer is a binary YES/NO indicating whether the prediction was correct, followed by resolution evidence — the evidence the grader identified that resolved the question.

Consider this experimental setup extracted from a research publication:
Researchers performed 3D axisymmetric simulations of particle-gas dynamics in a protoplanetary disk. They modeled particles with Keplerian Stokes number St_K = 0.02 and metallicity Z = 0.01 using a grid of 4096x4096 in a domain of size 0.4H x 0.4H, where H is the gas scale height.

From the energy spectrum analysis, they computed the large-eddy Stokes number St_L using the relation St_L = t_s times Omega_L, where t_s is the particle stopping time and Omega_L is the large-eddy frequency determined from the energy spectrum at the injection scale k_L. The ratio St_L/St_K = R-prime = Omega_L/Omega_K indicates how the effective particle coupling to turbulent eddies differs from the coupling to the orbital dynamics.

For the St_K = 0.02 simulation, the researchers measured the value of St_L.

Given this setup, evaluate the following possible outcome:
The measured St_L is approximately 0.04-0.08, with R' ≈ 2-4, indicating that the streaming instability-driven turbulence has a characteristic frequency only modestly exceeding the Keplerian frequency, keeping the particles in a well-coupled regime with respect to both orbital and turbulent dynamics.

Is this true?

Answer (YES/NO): YES